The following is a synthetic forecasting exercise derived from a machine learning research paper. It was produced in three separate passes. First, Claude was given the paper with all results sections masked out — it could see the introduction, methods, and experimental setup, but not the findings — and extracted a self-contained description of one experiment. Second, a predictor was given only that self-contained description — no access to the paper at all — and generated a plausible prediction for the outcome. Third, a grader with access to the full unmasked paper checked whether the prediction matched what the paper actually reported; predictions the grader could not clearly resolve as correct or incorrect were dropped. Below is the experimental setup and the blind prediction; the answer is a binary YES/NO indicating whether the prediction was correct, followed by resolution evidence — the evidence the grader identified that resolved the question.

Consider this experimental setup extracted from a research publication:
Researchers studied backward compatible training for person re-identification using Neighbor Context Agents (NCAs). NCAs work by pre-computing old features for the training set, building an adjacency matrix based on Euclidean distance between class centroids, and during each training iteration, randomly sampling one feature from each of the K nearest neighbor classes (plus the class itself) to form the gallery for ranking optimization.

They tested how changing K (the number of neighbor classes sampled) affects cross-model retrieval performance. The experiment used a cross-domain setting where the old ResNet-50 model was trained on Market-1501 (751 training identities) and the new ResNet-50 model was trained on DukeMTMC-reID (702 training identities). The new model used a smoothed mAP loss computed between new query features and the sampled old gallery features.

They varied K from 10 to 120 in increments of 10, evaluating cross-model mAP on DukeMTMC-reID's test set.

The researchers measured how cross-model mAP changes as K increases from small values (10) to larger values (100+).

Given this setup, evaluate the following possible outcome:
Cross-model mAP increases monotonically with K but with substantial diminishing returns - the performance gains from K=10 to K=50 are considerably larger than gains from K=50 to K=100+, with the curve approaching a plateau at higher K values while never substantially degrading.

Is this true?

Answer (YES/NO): NO